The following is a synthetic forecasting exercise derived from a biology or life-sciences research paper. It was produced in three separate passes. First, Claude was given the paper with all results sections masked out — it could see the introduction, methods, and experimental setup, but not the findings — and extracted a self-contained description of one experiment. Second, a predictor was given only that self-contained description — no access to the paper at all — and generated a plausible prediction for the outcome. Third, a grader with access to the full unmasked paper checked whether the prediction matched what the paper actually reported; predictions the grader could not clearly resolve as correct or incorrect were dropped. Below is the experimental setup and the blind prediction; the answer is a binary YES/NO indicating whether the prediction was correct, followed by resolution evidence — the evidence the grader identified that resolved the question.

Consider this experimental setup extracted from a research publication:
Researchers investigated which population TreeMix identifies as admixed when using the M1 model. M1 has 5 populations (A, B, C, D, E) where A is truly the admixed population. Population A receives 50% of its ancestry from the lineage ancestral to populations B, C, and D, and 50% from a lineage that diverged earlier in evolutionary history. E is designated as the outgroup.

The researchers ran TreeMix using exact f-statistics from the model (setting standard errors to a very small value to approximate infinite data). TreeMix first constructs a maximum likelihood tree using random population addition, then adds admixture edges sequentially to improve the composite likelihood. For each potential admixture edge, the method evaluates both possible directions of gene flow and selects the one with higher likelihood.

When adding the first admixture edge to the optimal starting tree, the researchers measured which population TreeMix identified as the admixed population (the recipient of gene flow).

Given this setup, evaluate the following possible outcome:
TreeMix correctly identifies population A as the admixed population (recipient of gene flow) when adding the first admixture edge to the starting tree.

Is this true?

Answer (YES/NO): NO